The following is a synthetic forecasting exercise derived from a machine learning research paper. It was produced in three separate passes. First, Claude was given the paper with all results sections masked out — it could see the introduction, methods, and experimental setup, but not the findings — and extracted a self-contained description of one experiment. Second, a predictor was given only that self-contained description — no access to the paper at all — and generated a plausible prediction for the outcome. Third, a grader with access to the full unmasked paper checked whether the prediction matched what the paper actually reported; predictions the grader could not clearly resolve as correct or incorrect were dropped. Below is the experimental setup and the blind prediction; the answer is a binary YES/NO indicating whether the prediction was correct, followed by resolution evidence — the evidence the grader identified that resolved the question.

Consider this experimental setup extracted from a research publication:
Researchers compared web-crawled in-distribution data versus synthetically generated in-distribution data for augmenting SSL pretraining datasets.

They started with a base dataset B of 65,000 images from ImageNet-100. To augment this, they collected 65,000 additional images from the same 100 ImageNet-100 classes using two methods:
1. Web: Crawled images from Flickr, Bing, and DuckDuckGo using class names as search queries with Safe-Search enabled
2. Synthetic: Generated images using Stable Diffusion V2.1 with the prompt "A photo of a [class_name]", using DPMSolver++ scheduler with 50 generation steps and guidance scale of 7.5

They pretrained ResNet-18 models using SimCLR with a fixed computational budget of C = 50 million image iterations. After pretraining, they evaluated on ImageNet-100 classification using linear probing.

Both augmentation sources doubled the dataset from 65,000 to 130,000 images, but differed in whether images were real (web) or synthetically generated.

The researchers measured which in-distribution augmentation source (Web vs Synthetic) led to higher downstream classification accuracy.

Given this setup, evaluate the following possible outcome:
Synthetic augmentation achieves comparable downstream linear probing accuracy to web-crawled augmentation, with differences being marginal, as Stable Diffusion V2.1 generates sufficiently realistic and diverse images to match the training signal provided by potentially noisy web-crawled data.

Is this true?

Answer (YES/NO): NO